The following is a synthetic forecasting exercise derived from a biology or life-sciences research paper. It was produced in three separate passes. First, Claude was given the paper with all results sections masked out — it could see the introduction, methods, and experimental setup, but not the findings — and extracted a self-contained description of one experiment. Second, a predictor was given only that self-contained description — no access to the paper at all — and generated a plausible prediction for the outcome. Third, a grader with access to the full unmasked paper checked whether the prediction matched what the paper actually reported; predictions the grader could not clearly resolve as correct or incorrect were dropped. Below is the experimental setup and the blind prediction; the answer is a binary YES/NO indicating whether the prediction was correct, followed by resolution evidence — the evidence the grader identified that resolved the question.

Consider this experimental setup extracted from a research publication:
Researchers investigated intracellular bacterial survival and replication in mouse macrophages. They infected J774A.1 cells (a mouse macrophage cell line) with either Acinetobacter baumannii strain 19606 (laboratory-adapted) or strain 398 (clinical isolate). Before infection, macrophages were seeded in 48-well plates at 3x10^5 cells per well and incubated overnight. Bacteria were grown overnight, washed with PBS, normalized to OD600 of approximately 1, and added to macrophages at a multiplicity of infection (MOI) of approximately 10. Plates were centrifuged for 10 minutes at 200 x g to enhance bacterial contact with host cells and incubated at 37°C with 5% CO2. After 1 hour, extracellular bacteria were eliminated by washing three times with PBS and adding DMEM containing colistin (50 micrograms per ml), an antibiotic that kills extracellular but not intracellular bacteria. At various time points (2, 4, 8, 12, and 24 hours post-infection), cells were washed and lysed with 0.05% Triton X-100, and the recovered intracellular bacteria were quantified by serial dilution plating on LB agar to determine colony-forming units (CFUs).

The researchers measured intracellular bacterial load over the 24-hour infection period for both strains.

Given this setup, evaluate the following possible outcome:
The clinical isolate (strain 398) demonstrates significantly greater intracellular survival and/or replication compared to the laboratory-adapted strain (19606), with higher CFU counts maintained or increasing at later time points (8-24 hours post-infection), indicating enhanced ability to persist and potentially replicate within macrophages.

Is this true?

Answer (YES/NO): YES